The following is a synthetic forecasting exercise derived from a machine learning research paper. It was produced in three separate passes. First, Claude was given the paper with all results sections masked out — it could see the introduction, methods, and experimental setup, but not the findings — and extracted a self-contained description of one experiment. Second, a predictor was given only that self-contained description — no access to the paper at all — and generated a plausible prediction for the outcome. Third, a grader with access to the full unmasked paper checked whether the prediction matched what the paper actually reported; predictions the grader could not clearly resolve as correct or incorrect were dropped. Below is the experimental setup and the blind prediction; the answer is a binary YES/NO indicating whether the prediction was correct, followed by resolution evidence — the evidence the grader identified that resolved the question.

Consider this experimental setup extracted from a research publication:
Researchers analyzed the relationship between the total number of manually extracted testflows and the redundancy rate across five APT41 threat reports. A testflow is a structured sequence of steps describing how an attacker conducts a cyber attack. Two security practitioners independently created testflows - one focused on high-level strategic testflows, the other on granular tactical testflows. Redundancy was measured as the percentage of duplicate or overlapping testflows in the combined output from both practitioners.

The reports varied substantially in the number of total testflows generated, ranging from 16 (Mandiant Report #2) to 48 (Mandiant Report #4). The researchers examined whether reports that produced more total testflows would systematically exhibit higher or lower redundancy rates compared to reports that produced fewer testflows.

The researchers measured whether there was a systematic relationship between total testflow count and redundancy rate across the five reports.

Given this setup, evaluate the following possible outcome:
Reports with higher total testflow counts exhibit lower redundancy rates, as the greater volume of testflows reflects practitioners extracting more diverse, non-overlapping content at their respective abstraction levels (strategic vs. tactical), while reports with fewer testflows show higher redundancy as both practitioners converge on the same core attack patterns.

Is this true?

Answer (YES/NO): NO